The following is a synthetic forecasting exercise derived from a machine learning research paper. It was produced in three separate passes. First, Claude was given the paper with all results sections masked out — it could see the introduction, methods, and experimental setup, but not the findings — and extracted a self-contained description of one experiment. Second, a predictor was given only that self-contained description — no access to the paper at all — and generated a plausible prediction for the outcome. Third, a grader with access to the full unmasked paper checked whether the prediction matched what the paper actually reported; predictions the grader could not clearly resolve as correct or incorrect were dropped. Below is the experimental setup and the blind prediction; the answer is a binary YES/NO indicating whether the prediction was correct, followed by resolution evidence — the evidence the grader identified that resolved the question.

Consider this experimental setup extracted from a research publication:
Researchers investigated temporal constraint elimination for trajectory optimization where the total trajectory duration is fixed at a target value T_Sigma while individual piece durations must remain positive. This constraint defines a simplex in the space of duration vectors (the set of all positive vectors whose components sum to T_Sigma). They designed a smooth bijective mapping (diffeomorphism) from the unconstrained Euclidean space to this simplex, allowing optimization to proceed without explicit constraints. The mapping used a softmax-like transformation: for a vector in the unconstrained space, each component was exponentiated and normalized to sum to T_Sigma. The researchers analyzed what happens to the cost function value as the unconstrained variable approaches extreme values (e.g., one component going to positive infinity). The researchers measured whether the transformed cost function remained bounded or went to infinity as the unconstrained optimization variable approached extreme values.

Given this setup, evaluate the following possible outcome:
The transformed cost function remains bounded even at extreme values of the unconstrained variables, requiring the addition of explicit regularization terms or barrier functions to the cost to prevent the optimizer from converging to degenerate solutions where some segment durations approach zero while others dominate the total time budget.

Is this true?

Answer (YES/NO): NO